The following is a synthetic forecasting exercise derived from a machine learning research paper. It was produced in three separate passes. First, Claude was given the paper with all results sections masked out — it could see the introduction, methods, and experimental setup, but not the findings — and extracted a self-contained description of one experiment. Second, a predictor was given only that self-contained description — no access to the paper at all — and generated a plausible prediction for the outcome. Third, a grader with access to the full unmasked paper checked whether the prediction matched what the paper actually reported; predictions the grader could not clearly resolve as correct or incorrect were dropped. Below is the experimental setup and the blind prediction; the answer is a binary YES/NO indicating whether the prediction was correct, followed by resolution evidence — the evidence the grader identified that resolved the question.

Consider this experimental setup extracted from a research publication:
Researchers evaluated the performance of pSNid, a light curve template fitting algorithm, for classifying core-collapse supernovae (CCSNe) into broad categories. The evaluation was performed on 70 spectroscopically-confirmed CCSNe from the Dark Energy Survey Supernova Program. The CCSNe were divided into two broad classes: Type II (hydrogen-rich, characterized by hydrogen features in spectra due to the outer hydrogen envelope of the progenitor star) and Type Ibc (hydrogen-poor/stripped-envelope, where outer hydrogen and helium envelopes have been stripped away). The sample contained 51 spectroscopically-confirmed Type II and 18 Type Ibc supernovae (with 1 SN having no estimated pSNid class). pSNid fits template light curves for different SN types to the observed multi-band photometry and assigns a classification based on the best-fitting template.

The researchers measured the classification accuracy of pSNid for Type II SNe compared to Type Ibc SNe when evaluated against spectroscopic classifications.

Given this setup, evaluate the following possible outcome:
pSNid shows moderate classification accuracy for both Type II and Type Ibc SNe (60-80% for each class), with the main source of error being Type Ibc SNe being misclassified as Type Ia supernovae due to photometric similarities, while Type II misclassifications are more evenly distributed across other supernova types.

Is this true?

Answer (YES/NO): NO